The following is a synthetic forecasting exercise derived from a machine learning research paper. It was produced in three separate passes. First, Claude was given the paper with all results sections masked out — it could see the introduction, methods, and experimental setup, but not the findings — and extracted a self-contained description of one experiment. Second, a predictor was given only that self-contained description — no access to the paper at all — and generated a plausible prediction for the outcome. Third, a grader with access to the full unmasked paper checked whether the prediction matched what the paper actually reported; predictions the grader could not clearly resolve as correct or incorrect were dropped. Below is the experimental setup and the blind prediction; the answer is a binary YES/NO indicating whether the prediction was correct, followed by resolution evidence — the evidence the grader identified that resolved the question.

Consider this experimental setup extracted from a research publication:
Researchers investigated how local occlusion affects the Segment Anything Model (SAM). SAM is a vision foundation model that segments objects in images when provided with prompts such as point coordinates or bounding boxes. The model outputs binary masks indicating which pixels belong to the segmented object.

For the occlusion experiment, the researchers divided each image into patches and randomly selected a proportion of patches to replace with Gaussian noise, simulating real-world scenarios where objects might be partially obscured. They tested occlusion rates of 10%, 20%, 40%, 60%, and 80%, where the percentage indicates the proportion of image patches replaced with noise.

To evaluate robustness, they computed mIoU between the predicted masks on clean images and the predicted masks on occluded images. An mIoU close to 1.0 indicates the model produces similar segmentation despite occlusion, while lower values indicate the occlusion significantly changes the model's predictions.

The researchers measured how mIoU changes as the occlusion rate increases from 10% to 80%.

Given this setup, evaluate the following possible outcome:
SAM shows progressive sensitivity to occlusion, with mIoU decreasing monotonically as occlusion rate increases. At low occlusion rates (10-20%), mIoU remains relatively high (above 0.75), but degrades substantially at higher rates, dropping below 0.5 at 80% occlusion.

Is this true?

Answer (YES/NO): NO